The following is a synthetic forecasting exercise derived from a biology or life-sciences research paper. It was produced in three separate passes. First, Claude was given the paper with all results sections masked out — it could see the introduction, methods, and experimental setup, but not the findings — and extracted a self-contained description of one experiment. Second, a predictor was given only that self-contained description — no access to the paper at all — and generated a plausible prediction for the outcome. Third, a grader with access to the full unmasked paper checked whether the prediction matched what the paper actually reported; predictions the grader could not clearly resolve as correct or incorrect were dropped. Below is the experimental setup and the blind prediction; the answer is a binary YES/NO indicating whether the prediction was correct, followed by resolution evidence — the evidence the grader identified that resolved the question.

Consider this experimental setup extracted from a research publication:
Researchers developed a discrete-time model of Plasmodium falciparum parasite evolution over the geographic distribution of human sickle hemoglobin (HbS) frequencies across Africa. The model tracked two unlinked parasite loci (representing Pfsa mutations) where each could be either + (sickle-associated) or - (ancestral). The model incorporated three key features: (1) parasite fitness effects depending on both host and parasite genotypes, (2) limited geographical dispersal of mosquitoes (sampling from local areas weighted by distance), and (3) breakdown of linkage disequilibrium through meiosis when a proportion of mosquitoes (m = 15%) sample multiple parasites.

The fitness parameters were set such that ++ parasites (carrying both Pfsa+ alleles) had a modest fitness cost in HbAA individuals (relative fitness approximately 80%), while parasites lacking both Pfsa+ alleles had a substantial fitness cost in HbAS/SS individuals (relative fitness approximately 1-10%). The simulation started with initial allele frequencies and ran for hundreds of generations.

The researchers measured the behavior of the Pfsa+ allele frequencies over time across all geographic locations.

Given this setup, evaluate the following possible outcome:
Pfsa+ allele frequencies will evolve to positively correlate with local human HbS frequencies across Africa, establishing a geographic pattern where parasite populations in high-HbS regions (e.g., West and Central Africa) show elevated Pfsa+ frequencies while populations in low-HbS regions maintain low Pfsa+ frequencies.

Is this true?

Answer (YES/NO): YES